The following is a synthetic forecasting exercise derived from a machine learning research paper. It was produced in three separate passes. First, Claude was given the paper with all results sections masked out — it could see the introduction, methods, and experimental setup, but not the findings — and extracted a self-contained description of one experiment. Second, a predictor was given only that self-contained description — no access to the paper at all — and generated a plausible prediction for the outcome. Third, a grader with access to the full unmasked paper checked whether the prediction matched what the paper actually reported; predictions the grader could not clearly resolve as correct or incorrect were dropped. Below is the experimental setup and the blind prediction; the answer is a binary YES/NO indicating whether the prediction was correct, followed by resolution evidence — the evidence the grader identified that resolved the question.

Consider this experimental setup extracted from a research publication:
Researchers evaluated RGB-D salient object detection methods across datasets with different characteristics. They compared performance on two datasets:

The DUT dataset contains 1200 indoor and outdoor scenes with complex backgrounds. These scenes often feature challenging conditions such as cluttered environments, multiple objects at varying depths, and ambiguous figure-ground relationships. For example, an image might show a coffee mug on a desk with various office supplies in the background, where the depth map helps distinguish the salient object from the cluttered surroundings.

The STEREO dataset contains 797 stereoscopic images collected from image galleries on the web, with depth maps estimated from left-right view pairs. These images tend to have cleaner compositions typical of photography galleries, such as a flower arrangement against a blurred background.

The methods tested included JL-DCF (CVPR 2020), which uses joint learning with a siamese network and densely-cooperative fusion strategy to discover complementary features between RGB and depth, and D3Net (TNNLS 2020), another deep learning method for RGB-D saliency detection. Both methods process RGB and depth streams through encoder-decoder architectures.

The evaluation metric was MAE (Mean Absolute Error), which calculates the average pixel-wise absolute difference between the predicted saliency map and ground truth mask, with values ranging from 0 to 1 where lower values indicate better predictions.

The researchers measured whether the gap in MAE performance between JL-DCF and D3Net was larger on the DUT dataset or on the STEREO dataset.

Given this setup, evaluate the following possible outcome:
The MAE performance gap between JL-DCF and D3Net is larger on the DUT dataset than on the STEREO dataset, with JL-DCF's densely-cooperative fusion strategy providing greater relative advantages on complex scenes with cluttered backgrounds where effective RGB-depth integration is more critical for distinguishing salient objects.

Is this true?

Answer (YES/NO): YES